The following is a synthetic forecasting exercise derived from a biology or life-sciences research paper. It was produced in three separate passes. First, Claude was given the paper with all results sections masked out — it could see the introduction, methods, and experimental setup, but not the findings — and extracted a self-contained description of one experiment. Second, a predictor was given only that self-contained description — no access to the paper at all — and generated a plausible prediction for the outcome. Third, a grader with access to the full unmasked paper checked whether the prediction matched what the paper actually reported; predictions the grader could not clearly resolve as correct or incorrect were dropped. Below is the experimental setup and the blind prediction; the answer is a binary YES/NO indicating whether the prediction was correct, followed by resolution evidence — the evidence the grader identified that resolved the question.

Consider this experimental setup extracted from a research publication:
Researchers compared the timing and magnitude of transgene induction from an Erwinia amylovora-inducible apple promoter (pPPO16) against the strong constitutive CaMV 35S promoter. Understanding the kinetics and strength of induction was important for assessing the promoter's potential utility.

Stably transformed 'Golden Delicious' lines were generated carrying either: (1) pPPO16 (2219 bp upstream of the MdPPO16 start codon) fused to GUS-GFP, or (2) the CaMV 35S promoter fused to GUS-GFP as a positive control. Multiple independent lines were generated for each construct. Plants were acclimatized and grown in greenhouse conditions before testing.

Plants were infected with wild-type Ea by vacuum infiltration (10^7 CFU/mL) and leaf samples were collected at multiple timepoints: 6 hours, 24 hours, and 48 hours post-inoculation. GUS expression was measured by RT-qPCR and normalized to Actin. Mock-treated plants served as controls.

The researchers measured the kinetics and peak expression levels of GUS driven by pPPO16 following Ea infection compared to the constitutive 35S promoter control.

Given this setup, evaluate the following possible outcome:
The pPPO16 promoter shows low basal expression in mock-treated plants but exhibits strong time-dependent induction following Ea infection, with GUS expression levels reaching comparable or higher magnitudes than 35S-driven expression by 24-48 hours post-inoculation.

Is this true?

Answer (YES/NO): YES